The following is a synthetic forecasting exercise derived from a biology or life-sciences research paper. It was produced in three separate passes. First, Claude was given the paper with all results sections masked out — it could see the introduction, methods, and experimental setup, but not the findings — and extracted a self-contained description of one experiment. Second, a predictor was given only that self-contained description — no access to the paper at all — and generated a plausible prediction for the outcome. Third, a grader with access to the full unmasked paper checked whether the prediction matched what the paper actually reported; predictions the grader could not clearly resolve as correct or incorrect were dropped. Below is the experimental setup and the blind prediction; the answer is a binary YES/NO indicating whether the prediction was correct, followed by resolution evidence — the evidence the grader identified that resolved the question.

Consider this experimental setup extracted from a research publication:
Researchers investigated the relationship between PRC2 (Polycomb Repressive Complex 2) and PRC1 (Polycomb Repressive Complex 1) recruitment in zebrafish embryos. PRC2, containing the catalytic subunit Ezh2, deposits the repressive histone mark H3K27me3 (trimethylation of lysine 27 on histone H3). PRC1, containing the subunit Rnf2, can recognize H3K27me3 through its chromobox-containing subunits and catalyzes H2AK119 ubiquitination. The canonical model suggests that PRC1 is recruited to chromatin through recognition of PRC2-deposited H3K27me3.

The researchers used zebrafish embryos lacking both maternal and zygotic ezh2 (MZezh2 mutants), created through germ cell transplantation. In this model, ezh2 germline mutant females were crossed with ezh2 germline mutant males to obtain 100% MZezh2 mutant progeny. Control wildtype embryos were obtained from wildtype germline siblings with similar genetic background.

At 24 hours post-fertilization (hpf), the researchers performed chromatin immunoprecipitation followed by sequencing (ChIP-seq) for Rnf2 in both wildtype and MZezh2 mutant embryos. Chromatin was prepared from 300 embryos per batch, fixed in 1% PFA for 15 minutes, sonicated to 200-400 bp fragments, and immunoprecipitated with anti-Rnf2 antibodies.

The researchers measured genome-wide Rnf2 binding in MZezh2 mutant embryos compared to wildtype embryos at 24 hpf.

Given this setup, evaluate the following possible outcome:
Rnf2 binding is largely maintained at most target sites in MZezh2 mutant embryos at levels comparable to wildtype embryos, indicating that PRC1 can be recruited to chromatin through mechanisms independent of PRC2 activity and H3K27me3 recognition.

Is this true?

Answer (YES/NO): NO